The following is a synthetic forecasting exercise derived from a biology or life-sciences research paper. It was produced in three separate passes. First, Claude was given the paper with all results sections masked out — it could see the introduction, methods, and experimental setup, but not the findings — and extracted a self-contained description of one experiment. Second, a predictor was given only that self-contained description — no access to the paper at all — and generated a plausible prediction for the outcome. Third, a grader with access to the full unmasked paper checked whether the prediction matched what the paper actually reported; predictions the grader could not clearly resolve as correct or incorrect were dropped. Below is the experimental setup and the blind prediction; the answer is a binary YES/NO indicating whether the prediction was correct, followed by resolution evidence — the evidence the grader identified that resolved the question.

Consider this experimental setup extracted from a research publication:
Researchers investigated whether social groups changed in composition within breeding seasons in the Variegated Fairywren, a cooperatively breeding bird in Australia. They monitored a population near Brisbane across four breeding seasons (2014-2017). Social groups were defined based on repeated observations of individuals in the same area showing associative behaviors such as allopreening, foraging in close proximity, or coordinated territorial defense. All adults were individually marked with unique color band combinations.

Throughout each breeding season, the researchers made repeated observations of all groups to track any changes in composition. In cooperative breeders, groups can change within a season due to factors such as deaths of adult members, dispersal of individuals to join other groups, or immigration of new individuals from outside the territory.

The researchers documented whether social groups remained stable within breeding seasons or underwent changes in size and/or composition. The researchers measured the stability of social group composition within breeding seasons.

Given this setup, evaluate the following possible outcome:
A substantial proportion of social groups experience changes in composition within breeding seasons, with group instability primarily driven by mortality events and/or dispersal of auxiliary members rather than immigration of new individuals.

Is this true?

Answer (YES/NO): NO